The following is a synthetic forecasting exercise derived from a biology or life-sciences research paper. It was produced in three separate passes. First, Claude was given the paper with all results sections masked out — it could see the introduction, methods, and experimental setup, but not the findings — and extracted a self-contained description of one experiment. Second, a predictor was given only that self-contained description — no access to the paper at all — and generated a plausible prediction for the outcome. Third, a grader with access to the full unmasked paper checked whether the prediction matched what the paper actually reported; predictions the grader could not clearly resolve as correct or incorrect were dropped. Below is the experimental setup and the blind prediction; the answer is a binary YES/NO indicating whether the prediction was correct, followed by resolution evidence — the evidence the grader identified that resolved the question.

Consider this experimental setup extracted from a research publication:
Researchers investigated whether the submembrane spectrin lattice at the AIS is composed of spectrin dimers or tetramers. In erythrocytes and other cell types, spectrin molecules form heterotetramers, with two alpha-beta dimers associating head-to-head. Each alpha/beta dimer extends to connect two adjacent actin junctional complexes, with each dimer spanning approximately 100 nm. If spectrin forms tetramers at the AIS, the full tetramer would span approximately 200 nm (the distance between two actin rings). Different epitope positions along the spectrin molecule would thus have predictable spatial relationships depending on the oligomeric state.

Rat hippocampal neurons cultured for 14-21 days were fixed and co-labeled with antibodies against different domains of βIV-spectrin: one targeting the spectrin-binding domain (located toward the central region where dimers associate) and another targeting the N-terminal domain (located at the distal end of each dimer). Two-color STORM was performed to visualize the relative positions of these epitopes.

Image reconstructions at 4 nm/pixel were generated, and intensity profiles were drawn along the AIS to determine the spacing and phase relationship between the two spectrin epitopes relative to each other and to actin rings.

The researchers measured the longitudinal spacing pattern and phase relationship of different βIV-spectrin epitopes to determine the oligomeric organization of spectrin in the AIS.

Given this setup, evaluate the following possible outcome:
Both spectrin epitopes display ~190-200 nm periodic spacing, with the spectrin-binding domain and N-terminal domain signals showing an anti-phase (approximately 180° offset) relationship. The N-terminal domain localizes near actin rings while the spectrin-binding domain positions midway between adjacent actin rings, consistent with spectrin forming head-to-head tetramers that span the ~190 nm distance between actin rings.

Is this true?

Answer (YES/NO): NO